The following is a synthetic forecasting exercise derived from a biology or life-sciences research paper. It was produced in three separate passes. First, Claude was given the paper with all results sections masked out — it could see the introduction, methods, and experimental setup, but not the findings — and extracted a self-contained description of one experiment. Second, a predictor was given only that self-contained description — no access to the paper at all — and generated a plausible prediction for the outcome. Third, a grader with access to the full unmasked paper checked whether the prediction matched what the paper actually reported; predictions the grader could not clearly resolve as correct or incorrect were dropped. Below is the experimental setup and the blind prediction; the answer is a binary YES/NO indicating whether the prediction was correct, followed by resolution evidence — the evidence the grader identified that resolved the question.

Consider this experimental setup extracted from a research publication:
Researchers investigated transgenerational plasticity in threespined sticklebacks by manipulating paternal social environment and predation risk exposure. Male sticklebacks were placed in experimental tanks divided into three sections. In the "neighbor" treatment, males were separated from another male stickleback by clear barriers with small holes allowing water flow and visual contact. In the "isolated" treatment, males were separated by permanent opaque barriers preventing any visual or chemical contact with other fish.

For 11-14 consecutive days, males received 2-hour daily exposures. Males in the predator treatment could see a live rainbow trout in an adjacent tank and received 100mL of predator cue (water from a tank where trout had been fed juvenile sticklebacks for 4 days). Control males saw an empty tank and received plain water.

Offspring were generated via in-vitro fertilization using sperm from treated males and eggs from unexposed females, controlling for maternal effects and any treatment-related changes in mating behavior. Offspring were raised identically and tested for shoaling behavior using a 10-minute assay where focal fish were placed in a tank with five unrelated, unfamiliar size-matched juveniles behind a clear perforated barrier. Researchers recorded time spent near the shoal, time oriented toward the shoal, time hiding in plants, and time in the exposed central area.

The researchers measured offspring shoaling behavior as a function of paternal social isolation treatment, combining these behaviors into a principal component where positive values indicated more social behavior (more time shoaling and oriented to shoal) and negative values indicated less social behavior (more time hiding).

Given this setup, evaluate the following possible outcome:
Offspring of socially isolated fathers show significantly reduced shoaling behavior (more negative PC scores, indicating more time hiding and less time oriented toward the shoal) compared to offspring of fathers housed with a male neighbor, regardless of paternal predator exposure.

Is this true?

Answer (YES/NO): NO